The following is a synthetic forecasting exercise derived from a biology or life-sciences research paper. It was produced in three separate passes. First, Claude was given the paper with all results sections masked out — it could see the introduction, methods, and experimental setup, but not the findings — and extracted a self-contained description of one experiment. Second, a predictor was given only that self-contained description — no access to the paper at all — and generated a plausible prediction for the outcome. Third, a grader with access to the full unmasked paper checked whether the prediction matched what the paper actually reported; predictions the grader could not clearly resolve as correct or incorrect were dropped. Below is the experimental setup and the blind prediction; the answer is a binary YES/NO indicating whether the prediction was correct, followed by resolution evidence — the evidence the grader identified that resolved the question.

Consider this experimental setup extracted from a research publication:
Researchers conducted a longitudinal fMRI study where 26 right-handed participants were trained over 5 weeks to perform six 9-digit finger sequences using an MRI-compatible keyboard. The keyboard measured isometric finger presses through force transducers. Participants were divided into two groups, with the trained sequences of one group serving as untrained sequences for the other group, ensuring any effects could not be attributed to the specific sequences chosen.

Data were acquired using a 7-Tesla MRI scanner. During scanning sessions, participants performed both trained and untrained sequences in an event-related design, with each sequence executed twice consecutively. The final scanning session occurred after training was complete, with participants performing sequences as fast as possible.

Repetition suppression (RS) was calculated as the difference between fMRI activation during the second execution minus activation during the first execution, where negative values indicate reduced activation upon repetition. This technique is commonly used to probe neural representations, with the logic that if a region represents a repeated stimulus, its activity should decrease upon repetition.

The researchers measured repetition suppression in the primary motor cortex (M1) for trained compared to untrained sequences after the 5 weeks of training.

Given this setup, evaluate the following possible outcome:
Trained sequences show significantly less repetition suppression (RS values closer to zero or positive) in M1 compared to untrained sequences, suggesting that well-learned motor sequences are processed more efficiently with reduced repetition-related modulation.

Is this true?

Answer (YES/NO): NO